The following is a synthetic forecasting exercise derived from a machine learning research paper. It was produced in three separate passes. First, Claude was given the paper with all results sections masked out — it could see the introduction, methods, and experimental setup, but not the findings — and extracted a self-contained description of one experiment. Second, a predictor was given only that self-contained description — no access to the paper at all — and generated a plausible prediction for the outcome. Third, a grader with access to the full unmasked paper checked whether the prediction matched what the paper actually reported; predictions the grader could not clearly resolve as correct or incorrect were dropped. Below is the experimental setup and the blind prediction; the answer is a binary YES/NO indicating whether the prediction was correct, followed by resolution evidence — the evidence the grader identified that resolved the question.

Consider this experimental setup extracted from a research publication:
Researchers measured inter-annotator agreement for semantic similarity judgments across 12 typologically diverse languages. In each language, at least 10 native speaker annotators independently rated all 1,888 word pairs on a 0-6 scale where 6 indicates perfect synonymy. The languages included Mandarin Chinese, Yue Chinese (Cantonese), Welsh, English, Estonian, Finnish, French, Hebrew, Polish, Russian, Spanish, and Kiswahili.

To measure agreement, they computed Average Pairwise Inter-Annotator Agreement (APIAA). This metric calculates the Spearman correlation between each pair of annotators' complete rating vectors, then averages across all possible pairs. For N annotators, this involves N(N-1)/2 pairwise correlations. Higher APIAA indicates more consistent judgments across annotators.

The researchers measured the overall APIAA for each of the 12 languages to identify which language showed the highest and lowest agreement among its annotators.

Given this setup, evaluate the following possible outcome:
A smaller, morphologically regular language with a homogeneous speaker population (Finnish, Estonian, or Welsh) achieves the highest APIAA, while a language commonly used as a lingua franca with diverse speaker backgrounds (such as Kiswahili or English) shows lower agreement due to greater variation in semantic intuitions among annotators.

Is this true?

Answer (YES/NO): NO